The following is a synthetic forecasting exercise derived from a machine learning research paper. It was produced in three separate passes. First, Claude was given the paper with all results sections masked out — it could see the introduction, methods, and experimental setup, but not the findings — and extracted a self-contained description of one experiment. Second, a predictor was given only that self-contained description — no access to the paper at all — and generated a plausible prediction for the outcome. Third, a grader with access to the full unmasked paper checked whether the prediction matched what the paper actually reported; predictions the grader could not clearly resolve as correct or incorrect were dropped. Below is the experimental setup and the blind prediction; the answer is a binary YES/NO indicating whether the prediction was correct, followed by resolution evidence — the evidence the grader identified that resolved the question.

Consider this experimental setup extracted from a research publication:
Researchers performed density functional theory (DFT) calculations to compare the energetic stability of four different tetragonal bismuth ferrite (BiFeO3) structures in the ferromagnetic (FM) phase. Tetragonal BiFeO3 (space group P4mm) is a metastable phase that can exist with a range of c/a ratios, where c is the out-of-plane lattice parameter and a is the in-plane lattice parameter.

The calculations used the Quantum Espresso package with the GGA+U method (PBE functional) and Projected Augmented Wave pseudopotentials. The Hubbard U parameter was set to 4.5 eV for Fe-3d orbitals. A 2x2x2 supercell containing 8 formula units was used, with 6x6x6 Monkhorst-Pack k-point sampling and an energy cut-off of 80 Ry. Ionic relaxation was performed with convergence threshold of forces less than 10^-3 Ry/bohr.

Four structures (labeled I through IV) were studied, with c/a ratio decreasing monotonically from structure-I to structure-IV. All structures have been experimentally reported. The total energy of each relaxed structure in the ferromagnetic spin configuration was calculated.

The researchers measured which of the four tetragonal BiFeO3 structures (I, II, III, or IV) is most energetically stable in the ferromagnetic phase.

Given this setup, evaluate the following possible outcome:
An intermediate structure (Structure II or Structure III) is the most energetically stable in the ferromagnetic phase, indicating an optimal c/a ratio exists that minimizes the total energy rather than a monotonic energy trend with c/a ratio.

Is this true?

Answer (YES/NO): YES